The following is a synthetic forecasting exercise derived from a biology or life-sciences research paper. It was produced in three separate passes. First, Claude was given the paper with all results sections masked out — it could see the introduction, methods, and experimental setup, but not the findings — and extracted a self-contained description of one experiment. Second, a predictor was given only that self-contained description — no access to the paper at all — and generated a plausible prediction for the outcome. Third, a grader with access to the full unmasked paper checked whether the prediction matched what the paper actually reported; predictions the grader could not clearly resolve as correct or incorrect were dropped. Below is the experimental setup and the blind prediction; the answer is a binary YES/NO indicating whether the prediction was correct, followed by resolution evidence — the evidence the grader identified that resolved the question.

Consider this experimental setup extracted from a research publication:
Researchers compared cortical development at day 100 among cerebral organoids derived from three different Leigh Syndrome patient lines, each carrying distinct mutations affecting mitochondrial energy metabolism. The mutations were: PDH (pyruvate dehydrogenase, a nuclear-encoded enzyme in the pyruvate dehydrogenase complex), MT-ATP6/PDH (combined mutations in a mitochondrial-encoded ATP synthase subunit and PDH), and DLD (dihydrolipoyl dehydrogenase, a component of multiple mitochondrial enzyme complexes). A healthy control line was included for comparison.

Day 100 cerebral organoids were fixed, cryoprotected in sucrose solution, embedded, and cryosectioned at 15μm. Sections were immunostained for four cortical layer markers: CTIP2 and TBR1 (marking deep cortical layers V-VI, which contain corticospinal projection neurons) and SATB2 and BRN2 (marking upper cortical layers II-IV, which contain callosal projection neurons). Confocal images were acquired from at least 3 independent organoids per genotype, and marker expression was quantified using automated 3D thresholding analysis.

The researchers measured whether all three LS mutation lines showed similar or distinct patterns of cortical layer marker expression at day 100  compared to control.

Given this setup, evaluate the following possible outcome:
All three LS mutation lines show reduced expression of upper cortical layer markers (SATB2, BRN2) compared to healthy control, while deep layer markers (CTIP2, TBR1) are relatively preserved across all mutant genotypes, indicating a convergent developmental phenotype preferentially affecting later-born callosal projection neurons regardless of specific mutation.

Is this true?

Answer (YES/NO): NO